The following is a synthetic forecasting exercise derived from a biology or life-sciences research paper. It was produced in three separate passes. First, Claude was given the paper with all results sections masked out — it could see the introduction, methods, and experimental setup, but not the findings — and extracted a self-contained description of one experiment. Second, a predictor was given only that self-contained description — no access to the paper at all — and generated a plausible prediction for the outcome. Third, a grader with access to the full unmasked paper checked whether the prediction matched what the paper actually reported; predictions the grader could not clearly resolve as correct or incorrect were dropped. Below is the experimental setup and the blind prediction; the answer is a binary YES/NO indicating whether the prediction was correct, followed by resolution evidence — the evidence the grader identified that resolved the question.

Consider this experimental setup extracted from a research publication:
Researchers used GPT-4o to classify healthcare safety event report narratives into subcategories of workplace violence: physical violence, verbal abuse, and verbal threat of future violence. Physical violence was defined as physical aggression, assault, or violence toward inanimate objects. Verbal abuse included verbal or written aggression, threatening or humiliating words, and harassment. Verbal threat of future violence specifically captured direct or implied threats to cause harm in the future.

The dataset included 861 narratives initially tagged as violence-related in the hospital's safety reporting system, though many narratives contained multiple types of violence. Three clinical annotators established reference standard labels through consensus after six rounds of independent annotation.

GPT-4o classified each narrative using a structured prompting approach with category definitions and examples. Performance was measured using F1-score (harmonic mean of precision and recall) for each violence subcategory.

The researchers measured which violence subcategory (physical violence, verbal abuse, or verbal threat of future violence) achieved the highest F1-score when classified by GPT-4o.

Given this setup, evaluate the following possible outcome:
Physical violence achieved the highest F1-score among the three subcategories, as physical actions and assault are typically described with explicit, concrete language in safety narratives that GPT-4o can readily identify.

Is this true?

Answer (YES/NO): NO